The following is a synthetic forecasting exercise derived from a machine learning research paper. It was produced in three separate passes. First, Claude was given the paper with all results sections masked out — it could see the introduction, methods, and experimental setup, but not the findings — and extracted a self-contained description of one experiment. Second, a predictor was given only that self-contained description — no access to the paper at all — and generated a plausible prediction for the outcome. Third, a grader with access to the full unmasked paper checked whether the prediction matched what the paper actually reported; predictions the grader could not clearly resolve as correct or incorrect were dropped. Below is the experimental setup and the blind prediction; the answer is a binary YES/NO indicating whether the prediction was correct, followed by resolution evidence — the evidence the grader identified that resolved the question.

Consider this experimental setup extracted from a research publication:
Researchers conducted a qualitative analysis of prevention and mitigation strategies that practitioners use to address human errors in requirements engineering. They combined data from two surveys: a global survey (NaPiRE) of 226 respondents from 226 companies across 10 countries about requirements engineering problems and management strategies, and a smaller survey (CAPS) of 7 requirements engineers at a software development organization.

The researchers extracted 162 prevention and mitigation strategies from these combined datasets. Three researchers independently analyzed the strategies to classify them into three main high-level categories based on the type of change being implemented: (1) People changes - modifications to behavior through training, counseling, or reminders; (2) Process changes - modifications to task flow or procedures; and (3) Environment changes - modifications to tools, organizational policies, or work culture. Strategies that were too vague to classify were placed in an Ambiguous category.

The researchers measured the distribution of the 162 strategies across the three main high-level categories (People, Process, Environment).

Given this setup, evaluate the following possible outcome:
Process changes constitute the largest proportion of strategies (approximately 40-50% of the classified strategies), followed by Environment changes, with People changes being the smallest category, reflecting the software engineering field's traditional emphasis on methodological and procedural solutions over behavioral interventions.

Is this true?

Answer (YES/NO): NO